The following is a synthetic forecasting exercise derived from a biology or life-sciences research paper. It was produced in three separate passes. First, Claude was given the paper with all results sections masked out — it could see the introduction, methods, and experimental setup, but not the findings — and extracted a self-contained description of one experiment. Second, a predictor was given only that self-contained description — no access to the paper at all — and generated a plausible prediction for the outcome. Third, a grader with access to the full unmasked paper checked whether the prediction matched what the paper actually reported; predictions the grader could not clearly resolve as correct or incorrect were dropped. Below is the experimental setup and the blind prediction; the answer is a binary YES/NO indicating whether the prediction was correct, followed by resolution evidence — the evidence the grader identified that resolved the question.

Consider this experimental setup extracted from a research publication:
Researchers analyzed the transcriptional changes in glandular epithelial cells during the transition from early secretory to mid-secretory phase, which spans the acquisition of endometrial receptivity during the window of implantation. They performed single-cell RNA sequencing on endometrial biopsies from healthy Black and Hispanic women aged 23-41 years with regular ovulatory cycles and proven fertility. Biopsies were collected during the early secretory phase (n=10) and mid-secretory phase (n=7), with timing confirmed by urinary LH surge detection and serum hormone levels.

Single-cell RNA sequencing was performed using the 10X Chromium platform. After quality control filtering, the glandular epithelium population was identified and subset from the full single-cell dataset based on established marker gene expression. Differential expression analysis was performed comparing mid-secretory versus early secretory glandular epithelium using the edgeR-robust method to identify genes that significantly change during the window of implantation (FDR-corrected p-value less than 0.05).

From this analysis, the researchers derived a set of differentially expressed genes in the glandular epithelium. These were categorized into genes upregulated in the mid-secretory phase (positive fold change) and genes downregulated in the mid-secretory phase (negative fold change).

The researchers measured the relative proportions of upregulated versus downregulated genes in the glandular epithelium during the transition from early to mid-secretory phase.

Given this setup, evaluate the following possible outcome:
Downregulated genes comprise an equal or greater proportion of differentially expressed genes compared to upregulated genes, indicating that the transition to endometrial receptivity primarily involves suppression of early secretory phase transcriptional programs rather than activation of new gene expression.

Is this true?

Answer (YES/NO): NO